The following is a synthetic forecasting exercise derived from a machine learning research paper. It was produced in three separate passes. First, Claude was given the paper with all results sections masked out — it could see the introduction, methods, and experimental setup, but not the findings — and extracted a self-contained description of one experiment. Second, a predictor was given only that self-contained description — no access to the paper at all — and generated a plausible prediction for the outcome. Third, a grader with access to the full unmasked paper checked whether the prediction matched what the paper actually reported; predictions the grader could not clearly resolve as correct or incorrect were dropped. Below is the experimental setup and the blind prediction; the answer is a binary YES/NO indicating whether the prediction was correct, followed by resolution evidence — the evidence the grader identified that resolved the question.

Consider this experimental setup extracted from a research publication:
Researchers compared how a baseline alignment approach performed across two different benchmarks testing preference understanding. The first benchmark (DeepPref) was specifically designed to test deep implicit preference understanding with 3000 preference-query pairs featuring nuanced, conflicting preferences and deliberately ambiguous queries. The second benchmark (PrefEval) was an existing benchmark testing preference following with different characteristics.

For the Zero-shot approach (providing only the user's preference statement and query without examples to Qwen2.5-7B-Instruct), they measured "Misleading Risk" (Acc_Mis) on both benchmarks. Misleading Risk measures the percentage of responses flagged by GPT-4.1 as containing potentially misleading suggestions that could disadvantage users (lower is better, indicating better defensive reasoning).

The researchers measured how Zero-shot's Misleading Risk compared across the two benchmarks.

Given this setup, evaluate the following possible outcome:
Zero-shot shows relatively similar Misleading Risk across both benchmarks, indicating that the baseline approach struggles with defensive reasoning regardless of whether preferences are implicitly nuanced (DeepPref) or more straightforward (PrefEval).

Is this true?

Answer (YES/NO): NO